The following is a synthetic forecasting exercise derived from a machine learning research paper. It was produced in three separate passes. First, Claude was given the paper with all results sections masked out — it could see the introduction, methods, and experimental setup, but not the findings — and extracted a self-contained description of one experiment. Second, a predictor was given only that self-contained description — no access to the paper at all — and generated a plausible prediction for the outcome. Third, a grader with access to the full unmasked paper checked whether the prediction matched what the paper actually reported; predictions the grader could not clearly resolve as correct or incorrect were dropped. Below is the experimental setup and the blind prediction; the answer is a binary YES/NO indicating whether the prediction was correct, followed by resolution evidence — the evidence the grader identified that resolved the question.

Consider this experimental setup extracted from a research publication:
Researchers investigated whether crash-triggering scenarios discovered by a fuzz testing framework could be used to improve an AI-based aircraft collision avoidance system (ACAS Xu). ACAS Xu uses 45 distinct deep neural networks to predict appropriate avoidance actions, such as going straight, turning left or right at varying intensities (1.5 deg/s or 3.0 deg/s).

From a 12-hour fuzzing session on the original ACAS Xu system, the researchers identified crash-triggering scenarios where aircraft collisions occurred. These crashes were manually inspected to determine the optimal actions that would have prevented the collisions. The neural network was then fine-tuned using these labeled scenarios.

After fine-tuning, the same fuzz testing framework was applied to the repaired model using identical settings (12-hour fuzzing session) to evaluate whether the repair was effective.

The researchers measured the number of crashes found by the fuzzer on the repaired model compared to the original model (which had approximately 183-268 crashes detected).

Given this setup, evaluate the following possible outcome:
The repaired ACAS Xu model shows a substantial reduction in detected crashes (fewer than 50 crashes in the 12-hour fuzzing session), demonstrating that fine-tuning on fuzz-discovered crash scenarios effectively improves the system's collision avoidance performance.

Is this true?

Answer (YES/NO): NO